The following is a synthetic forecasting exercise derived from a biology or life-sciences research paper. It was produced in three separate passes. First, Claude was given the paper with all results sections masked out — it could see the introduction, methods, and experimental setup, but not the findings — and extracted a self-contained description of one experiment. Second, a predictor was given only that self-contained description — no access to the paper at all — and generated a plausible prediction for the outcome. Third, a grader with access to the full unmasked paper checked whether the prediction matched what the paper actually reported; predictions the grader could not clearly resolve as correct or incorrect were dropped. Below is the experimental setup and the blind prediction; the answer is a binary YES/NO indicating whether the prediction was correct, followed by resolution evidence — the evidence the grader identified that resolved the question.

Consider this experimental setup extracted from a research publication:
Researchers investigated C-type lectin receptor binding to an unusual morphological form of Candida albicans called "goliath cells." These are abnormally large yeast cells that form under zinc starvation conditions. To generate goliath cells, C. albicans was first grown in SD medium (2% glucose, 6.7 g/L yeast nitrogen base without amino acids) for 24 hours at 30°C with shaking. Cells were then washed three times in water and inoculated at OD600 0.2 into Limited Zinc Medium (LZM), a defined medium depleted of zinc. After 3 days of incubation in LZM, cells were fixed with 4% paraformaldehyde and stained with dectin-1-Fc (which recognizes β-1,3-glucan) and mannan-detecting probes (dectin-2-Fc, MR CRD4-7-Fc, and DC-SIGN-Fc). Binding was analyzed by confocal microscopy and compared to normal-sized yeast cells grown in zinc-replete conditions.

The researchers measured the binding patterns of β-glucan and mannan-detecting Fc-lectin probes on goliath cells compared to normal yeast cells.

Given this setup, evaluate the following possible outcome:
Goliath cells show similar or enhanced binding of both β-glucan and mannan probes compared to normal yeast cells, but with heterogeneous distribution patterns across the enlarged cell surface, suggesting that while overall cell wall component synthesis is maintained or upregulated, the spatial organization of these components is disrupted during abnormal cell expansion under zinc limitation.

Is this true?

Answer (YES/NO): NO